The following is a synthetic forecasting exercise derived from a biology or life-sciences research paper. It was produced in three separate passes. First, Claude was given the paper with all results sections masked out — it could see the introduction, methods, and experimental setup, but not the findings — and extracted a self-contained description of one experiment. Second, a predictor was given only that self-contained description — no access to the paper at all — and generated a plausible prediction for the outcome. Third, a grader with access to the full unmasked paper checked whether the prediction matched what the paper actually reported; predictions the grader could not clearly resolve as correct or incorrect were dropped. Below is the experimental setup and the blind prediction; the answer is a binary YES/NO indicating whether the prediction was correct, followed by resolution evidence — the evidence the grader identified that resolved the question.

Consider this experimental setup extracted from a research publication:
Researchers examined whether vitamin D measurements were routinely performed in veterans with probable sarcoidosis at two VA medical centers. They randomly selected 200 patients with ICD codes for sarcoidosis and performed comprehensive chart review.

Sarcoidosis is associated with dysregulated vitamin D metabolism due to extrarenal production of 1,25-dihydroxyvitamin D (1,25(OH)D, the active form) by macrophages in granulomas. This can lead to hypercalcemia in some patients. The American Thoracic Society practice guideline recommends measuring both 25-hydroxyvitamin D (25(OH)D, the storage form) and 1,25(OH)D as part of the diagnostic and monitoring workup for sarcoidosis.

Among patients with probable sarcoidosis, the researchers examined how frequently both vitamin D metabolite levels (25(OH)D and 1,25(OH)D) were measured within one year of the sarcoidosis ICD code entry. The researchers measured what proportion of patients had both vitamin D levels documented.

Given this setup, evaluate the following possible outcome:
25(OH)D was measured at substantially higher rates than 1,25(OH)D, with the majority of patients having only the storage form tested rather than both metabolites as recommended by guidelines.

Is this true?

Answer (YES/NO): YES